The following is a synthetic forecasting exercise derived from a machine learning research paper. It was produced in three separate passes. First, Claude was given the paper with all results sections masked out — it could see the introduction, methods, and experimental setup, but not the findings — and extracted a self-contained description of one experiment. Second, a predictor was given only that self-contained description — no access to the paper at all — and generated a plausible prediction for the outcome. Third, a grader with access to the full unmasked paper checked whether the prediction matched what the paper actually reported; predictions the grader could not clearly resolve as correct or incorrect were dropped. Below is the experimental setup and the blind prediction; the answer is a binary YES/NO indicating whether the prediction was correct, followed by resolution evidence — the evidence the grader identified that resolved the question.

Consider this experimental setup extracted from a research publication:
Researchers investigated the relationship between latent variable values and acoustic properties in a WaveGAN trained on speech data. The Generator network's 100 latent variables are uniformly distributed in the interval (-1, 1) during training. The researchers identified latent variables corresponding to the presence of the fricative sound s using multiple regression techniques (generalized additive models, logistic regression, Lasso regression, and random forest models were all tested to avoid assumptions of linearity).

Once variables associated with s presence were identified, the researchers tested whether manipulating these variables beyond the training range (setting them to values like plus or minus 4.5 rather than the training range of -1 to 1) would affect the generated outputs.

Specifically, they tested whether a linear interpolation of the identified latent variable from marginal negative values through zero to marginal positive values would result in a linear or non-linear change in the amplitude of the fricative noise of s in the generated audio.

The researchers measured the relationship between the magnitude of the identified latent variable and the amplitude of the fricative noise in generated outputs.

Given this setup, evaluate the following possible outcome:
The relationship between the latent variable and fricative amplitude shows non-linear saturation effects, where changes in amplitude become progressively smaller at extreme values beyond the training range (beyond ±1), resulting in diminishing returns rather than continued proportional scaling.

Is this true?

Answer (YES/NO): NO